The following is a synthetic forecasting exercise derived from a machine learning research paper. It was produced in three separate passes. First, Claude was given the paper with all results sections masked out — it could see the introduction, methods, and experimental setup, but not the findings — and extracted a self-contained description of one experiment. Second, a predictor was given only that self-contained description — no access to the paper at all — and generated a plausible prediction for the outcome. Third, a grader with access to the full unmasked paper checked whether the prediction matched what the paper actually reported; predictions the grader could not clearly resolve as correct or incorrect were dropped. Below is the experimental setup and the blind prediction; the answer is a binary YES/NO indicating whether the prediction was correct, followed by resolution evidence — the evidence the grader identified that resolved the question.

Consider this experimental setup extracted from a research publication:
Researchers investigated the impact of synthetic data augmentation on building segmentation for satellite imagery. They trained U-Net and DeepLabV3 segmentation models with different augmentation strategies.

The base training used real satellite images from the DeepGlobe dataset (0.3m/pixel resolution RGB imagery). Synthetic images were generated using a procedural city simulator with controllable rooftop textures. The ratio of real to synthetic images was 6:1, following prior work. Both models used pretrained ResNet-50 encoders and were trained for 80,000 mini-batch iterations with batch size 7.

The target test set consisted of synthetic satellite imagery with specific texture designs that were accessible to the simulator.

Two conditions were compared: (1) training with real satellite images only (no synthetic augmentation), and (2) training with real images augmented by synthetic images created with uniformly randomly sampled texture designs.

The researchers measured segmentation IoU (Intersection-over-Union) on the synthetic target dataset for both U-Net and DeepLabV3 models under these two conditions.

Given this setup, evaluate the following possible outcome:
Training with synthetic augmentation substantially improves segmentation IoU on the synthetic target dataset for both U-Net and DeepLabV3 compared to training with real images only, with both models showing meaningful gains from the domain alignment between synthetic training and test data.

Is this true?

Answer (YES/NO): YES